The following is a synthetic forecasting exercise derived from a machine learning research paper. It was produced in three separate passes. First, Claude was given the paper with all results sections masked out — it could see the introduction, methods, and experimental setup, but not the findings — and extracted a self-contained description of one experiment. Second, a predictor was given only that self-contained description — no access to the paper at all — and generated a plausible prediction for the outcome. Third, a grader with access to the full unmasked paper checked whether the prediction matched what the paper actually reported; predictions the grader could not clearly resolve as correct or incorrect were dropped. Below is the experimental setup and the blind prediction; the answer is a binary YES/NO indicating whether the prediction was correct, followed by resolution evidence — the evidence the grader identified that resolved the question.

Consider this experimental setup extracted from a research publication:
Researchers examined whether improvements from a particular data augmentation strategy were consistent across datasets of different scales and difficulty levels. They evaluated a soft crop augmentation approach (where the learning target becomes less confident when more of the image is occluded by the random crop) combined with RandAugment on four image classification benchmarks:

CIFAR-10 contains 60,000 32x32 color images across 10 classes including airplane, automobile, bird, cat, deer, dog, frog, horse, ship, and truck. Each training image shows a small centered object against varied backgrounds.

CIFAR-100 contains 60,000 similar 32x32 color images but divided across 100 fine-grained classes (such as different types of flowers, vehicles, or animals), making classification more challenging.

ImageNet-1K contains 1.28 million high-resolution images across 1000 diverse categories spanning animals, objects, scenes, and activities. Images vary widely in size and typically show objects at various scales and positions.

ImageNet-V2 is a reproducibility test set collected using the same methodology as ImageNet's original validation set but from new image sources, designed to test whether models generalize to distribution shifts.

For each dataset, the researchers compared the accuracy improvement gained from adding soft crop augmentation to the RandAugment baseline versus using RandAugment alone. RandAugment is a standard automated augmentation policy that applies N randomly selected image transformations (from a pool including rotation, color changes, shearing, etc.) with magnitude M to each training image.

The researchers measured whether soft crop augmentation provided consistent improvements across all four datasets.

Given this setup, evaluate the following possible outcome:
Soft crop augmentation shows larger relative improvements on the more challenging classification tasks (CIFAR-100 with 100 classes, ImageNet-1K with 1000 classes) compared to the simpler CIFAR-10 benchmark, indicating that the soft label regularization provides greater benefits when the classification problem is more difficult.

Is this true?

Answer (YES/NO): NO